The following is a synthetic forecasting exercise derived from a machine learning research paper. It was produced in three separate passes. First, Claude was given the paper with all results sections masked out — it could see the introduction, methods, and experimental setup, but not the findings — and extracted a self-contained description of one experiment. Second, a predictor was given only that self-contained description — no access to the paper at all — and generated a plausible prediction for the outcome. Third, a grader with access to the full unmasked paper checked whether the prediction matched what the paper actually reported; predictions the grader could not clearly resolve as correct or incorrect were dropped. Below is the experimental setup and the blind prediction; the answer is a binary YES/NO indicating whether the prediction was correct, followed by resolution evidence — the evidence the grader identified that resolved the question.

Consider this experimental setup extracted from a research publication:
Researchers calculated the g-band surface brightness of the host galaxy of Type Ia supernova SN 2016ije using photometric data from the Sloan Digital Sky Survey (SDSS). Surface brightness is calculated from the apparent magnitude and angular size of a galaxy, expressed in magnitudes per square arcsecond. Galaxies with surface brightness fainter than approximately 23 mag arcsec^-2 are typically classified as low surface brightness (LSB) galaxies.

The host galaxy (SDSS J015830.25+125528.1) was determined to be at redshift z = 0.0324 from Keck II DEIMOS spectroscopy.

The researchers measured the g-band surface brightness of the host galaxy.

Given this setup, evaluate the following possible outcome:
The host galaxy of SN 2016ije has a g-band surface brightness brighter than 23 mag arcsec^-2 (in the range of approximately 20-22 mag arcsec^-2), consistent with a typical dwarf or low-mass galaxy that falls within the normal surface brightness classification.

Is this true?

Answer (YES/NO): NO